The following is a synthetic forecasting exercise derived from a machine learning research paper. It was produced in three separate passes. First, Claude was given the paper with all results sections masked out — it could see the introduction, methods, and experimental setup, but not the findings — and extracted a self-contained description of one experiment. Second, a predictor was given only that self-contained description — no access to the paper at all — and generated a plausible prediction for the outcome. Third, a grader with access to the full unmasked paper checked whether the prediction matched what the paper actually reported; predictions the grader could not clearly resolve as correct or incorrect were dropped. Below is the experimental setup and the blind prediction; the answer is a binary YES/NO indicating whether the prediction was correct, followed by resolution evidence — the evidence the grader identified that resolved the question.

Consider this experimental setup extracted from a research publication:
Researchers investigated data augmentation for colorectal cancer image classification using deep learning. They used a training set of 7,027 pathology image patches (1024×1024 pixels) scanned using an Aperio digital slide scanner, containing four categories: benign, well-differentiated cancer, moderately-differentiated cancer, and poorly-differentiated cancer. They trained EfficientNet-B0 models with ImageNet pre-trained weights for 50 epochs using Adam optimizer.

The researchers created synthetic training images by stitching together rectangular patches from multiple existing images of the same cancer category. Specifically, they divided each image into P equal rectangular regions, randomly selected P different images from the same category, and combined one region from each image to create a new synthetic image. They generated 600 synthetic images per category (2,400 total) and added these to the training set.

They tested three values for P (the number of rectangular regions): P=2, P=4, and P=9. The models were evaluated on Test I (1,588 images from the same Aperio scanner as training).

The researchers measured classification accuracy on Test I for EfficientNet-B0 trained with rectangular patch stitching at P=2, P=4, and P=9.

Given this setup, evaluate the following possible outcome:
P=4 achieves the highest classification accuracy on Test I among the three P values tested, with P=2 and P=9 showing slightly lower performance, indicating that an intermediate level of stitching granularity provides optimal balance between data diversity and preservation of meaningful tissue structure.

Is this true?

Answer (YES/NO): NO